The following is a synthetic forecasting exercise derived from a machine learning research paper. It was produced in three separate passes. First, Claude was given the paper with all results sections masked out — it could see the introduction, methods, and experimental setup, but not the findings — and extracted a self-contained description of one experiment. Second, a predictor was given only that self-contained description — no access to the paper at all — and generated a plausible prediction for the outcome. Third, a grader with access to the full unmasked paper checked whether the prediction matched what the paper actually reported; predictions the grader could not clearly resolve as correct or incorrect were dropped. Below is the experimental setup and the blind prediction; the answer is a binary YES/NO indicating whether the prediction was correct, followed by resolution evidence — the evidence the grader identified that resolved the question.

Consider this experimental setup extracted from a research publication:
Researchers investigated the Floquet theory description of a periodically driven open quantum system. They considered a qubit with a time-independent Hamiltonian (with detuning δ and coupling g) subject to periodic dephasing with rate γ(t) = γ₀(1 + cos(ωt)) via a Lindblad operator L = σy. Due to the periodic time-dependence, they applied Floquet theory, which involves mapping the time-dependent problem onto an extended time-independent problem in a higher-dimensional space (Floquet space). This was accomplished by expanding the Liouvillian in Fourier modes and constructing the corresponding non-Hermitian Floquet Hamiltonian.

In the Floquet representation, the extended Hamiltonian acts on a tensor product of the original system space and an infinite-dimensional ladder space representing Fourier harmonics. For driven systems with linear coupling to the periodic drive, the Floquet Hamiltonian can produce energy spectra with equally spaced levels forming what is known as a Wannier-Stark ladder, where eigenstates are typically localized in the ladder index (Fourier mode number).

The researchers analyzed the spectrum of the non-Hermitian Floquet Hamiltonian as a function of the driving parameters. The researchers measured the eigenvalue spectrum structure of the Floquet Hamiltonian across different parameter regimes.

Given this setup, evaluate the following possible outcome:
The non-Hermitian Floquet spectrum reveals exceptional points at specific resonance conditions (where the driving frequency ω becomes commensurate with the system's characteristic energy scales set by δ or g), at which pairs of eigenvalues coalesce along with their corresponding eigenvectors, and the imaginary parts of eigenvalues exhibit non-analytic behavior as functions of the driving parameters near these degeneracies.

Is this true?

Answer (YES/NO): NO